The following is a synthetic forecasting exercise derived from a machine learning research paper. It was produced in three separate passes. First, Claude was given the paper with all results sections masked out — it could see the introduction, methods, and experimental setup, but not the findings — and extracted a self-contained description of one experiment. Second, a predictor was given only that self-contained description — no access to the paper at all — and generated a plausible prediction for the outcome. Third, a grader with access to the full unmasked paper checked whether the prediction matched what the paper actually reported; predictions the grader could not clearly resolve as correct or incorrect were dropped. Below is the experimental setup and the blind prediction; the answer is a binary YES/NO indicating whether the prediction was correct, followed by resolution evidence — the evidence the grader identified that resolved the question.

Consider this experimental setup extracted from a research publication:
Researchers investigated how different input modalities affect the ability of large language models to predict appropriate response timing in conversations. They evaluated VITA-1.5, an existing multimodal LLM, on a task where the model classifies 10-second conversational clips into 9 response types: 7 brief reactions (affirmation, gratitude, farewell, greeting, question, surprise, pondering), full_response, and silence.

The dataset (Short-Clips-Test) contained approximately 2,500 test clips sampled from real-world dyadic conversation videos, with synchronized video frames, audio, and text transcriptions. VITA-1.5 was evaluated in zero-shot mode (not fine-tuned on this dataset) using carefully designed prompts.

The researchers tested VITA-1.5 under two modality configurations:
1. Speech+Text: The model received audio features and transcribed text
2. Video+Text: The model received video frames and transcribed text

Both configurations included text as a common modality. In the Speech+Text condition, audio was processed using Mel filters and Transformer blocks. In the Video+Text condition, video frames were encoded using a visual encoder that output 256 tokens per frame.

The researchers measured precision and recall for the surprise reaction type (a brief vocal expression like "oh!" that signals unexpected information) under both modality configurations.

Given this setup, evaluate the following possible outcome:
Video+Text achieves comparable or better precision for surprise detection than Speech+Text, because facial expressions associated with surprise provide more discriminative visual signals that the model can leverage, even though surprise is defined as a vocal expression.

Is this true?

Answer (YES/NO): YES